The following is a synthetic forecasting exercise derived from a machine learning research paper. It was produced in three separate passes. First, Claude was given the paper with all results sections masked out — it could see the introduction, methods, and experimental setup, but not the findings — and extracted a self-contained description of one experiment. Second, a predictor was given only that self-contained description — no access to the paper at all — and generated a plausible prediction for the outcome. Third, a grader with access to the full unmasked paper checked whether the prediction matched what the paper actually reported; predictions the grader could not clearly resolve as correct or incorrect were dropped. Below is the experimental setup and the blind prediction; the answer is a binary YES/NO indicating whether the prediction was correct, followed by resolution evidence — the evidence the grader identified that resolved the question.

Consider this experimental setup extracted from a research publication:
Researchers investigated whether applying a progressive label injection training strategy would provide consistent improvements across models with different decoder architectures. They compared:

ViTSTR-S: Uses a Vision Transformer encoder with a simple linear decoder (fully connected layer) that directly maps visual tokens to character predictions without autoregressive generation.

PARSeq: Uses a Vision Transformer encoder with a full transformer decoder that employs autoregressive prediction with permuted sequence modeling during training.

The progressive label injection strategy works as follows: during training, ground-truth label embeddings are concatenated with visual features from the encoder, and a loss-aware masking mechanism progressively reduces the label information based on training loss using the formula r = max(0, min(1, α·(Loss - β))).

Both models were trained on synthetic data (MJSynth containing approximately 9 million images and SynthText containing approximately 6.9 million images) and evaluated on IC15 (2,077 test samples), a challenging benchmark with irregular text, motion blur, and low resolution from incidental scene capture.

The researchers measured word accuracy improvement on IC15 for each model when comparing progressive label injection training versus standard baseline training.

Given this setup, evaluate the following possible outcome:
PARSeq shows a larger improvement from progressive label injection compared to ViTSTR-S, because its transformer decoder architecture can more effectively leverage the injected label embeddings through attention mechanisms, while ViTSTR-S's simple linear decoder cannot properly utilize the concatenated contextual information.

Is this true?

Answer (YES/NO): NO